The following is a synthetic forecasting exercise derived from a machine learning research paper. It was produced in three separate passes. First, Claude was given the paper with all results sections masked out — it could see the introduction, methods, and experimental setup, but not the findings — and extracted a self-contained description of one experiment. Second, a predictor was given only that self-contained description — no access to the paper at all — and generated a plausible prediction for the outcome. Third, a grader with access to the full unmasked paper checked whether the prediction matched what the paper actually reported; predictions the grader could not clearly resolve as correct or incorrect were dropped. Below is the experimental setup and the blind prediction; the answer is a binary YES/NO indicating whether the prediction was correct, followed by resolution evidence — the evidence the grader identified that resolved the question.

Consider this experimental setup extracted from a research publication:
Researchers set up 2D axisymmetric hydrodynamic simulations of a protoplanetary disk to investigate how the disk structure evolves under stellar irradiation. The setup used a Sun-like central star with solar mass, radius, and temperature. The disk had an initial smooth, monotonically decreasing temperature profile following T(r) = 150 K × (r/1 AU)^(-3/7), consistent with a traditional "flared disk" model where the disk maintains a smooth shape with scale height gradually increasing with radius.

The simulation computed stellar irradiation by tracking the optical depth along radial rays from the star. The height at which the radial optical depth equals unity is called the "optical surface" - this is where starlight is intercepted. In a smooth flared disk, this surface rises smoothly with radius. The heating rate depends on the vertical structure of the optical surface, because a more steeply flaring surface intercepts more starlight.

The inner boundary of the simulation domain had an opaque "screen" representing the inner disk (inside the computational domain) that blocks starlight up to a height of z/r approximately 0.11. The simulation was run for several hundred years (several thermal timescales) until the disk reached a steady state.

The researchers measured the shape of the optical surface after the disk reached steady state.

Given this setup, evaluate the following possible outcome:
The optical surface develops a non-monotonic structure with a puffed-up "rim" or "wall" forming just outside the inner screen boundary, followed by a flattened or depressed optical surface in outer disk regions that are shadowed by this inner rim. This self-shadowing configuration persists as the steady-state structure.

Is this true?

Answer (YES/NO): NO